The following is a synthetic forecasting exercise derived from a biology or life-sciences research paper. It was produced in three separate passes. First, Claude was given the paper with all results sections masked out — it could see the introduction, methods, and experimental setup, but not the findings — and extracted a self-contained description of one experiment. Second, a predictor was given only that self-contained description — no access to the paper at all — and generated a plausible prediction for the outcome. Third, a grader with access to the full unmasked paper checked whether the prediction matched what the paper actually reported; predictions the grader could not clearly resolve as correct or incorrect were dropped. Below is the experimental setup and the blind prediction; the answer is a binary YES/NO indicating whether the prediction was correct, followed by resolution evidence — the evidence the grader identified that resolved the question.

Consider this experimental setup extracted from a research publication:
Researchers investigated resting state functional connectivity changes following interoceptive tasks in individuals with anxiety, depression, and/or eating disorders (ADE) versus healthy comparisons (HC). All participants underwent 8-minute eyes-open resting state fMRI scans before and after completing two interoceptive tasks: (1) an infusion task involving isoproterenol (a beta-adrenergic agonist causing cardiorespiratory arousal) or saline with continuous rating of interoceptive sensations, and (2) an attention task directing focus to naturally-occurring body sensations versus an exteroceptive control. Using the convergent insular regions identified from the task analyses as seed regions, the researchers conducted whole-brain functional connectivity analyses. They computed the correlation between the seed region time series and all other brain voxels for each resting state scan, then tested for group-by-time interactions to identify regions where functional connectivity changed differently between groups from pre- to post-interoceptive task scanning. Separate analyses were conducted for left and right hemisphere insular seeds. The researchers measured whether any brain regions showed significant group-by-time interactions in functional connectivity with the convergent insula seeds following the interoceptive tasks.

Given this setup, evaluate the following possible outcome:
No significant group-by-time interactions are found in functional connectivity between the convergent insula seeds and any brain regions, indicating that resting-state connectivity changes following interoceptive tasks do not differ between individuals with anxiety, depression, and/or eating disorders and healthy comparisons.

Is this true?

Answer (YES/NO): NO